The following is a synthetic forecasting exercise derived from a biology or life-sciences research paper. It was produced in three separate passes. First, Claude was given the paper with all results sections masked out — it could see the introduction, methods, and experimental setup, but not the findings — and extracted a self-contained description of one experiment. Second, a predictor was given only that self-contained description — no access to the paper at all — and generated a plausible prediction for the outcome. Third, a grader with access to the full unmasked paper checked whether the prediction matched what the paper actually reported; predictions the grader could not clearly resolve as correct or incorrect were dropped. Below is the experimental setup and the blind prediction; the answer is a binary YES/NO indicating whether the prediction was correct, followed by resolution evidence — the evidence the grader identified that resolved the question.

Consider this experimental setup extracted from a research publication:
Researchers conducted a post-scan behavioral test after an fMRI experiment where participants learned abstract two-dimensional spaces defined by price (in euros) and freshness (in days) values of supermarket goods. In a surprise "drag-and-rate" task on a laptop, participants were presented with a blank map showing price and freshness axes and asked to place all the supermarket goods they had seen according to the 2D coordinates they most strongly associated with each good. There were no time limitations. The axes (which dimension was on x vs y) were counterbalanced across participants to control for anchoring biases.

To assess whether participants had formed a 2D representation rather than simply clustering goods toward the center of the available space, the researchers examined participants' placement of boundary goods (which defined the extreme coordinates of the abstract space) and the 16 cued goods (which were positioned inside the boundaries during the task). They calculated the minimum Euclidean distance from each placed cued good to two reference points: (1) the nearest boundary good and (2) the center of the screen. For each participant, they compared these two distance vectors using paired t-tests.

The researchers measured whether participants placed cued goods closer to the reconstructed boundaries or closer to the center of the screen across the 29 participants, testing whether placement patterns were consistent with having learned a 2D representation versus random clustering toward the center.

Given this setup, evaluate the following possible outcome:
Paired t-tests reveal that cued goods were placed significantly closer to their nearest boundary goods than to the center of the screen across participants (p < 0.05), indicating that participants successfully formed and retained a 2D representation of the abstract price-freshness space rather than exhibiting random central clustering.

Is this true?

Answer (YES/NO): YES